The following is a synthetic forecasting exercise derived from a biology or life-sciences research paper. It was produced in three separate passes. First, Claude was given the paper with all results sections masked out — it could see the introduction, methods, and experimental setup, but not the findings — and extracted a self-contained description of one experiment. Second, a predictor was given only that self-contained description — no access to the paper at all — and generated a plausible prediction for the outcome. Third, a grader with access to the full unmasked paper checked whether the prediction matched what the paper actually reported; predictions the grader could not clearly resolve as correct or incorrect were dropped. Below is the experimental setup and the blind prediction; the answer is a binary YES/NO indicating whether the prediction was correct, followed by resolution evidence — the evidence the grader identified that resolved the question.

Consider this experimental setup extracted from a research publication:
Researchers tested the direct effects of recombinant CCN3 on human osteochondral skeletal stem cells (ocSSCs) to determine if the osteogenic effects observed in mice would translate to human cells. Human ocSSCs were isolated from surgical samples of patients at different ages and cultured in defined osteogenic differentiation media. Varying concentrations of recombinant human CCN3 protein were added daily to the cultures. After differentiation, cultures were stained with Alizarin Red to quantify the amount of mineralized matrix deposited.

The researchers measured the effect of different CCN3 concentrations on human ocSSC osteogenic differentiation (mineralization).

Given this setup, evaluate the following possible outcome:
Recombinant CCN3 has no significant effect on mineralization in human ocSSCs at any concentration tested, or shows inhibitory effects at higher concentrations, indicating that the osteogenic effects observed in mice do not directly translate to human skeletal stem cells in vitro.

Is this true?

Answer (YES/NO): NO